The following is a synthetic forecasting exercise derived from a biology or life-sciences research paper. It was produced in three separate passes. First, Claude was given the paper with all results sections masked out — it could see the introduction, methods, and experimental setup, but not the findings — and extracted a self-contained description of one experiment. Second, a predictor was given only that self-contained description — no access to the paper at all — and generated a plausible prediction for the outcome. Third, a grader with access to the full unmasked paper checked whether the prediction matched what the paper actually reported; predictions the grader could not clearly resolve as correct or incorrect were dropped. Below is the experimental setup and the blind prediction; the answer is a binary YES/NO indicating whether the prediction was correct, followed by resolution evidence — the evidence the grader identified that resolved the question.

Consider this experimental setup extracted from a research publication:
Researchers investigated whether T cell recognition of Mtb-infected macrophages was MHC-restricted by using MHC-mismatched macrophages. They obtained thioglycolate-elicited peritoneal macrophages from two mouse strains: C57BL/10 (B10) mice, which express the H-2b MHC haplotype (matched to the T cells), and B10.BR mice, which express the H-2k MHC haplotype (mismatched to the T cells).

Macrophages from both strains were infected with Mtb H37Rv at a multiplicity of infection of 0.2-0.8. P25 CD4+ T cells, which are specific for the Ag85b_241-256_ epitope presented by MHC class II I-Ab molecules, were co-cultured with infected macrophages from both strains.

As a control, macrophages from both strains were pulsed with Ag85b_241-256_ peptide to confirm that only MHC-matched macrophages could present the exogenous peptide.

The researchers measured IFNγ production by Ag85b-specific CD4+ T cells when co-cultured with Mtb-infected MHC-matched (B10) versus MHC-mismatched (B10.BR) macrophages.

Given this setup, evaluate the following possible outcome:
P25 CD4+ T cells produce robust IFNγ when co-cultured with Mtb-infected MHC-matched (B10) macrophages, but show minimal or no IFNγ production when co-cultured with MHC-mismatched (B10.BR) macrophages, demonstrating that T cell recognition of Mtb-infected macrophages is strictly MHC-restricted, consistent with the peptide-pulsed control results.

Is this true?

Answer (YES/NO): YES